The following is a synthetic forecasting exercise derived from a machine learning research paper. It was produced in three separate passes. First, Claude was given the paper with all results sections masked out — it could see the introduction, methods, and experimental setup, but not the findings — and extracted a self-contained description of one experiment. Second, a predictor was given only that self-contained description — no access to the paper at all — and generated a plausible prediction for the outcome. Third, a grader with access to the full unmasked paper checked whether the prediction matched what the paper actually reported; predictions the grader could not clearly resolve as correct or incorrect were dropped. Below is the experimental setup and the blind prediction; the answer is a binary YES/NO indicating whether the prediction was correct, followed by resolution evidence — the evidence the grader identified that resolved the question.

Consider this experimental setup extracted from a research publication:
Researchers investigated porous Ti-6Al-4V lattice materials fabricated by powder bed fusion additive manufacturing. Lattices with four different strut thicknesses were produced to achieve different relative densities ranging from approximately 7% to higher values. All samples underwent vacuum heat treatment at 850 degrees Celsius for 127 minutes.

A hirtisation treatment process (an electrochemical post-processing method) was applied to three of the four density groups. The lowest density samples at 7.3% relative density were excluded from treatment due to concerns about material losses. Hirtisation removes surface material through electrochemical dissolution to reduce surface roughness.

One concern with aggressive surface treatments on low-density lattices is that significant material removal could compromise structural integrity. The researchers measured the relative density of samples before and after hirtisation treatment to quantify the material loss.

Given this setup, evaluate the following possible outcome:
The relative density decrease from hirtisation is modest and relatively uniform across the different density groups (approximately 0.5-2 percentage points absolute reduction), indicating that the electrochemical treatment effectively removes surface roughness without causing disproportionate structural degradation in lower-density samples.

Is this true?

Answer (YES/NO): NO